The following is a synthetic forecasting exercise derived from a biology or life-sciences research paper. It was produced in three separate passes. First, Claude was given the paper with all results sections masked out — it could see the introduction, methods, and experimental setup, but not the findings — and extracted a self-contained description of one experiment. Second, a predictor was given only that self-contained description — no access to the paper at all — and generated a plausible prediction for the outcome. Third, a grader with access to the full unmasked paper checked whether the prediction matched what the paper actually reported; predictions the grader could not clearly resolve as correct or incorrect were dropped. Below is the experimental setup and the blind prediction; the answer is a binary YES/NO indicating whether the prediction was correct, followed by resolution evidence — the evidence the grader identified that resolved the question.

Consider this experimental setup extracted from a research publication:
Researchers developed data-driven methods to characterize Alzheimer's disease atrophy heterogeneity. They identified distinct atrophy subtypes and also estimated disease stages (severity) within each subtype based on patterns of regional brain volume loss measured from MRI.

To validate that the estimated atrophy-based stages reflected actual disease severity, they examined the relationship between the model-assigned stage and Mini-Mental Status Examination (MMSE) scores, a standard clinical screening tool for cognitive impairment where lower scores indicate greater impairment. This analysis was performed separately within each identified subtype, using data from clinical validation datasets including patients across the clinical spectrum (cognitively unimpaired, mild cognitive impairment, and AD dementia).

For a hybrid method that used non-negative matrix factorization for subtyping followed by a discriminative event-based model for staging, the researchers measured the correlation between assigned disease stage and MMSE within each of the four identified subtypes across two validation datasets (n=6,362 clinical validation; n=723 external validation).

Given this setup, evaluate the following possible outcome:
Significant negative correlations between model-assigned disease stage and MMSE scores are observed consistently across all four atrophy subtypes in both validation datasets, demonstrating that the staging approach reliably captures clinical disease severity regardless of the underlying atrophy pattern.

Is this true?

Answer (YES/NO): YES